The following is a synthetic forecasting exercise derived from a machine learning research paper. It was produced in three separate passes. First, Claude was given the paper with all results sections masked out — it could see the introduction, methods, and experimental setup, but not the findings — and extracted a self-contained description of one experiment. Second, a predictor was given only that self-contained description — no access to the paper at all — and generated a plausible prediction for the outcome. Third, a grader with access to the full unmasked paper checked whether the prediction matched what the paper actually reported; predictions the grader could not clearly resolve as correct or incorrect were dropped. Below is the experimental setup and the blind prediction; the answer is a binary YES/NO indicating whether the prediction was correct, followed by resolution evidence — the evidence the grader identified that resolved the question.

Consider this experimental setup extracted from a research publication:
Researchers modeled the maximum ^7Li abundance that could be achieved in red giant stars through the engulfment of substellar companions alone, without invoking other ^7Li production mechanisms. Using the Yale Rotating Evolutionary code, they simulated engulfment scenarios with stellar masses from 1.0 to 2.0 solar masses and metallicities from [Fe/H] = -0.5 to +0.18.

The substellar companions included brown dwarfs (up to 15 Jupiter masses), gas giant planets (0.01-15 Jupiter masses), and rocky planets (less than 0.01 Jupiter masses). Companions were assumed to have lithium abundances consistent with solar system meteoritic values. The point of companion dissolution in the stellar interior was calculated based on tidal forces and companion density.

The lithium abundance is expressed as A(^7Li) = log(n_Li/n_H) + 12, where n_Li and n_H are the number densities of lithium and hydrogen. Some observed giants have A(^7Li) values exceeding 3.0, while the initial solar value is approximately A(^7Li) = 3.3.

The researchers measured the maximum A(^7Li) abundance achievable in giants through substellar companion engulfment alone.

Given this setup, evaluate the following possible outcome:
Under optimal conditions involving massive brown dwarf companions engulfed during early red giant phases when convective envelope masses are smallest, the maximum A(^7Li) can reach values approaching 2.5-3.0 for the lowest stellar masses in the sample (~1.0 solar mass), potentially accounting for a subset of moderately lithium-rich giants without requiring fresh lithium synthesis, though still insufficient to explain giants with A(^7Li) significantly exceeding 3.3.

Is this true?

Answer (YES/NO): NO